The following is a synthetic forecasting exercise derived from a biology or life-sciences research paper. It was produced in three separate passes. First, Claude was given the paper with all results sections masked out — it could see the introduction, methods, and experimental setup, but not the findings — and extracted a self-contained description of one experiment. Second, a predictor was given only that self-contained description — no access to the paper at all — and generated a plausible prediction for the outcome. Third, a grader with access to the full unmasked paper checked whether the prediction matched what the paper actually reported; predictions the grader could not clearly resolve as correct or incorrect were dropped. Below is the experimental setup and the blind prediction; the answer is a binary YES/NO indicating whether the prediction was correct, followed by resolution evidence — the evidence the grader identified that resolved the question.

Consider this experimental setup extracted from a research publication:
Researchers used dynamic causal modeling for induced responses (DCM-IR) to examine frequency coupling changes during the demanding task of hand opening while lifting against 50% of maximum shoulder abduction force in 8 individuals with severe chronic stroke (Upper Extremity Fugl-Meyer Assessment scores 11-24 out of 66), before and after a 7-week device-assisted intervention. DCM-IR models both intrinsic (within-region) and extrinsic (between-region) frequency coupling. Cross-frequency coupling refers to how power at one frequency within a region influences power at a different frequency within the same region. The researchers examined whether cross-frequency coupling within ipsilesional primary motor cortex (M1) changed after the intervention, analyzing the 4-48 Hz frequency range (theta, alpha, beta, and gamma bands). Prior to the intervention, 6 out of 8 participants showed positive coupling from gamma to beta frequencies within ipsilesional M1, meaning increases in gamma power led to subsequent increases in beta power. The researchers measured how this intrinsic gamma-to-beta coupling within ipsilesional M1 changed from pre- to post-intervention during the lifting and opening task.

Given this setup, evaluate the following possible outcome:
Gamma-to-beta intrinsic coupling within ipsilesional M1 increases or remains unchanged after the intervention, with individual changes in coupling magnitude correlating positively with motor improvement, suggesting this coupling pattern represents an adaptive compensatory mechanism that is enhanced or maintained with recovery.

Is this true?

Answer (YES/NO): NO